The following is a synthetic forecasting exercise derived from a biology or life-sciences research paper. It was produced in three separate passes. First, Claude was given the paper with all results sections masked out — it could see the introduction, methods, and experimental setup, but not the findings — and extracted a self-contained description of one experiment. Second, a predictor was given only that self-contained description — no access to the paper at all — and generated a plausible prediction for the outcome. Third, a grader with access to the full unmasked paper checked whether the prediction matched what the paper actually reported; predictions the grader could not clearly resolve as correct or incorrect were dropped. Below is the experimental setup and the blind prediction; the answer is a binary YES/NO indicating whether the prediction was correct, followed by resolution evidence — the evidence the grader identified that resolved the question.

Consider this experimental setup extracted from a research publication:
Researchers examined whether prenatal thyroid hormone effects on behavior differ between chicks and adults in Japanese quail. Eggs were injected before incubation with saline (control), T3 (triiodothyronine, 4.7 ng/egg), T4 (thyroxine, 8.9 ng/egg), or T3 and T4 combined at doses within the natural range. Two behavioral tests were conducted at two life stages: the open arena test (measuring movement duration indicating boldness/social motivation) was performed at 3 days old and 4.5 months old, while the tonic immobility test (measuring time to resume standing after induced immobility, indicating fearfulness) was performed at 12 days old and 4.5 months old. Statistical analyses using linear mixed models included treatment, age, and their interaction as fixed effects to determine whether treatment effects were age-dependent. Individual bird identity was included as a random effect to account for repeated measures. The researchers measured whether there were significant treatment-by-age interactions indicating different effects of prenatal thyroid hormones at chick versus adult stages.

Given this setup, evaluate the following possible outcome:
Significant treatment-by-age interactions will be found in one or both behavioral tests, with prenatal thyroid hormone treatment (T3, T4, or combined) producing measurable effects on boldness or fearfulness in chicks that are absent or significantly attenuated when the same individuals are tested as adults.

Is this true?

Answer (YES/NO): NO